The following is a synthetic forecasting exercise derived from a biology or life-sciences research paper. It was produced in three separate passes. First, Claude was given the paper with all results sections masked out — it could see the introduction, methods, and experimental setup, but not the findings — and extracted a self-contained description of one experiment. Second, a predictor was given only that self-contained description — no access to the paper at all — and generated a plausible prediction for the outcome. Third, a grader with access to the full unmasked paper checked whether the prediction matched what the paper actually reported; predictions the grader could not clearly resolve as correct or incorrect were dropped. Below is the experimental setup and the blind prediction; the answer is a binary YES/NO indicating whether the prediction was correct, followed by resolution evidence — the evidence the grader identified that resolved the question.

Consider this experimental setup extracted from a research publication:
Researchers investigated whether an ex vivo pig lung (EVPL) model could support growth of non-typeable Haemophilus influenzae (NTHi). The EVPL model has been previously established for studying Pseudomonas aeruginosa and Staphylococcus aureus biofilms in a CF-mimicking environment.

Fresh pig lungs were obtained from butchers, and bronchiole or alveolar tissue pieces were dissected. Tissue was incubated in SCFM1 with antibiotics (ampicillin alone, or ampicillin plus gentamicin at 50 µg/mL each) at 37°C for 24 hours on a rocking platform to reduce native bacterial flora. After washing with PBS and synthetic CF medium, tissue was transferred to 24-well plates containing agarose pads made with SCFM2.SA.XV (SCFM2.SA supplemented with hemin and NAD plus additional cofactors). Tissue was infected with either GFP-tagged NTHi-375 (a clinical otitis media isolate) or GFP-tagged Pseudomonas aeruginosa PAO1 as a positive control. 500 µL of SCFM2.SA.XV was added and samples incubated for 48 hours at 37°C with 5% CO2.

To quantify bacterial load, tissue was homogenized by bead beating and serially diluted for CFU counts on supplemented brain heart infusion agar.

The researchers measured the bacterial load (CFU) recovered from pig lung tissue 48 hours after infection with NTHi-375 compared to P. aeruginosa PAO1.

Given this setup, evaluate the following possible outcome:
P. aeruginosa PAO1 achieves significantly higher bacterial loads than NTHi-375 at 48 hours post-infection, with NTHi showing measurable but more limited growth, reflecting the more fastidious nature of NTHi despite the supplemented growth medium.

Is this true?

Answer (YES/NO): NO